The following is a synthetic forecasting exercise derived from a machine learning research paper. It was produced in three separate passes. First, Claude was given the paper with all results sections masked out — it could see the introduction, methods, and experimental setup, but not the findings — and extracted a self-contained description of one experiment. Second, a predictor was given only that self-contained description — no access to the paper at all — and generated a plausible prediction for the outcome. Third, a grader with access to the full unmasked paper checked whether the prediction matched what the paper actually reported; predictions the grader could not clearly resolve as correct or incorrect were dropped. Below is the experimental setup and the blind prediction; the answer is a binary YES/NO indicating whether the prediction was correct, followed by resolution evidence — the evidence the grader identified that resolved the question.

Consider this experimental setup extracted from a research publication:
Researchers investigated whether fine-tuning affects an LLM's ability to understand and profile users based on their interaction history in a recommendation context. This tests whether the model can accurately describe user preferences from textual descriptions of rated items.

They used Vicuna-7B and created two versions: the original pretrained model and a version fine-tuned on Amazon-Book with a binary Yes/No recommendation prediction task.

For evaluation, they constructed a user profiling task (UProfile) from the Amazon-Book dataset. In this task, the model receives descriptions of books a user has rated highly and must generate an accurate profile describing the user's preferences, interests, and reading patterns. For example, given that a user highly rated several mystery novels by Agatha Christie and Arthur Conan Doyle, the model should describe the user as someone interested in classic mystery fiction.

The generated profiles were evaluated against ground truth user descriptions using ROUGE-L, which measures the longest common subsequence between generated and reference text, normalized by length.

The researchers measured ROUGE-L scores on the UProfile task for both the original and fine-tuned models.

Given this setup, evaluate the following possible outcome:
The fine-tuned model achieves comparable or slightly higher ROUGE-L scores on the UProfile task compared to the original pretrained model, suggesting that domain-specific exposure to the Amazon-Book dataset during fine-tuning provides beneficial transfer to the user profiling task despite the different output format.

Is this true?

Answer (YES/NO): NO